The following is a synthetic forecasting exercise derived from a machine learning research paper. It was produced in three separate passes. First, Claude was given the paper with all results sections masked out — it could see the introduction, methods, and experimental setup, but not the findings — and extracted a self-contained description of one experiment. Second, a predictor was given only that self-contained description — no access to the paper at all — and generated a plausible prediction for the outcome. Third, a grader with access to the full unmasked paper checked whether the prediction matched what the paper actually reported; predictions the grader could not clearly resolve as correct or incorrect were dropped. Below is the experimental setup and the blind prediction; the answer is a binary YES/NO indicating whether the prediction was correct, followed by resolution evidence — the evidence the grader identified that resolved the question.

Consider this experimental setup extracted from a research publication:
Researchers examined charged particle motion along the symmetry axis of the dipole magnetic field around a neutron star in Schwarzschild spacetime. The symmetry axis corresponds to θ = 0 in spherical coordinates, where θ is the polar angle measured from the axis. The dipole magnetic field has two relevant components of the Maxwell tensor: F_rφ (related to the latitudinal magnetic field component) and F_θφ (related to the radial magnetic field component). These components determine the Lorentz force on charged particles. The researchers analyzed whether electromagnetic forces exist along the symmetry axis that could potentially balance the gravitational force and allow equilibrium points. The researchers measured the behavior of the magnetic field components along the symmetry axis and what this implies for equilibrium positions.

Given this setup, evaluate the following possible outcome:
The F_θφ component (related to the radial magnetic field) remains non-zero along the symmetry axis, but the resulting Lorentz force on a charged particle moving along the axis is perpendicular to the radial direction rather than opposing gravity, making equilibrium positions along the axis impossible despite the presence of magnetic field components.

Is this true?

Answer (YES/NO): NO